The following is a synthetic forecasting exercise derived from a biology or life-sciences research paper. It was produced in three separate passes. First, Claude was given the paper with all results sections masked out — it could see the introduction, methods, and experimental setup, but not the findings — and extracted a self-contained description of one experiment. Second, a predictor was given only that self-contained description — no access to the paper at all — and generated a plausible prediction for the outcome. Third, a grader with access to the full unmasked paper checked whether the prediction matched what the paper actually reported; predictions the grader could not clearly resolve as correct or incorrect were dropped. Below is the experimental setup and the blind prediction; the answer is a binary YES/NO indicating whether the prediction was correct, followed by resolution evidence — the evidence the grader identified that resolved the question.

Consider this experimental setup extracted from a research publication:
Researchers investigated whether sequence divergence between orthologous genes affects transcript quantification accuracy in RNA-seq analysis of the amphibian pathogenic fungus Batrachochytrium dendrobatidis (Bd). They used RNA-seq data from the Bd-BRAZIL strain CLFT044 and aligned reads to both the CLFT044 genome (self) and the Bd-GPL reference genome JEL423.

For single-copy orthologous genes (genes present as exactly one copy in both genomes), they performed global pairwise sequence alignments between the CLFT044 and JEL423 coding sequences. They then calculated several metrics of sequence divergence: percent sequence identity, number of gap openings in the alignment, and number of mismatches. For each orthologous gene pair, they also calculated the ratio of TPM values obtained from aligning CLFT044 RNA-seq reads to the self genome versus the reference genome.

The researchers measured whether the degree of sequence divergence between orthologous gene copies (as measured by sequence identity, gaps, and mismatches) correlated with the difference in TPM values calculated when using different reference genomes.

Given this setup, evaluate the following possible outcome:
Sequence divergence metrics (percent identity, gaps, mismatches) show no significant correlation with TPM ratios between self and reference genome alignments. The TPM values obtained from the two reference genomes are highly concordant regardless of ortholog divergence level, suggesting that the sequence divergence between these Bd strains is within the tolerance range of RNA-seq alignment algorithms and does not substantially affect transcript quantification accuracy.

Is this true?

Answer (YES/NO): NO